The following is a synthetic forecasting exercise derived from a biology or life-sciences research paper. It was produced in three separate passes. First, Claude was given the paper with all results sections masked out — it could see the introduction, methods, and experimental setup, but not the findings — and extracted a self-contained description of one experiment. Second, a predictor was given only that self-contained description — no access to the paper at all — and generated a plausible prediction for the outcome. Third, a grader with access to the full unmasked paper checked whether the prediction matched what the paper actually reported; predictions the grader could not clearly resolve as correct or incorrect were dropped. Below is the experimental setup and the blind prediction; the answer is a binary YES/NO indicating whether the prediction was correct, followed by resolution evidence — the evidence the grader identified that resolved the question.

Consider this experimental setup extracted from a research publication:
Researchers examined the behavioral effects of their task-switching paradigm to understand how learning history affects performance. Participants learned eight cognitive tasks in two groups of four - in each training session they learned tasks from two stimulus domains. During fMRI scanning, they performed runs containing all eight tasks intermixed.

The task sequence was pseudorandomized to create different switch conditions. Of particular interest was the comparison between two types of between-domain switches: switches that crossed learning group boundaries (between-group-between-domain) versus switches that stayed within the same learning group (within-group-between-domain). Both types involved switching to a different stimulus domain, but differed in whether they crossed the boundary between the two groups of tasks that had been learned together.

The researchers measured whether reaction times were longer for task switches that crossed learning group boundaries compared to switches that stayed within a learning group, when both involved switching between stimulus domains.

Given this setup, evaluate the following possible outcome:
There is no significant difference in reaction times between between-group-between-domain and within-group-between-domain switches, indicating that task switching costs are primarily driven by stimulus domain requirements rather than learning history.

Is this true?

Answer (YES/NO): YES